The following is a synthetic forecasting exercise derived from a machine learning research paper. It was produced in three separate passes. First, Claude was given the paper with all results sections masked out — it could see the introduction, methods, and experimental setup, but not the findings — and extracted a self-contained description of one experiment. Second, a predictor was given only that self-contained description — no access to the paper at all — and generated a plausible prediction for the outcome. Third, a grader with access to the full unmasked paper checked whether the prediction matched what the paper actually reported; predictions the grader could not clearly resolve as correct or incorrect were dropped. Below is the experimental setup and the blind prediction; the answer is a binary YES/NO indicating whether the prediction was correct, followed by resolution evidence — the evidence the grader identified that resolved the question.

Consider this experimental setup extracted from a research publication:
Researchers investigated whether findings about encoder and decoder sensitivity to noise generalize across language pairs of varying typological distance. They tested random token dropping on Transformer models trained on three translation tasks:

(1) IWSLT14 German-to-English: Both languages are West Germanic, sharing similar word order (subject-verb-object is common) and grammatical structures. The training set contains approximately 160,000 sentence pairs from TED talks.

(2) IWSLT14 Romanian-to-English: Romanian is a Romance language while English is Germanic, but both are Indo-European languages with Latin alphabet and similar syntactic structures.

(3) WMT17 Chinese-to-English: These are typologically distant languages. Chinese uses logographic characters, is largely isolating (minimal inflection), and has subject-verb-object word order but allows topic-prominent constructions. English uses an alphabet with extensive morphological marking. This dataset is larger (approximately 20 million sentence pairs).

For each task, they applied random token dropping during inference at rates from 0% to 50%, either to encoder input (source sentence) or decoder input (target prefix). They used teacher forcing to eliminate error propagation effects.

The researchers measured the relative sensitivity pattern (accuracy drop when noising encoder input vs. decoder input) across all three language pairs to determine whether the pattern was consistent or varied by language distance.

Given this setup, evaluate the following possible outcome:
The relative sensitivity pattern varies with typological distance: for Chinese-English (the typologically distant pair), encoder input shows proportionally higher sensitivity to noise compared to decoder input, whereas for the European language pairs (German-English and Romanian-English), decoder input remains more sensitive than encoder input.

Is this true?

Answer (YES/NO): NO